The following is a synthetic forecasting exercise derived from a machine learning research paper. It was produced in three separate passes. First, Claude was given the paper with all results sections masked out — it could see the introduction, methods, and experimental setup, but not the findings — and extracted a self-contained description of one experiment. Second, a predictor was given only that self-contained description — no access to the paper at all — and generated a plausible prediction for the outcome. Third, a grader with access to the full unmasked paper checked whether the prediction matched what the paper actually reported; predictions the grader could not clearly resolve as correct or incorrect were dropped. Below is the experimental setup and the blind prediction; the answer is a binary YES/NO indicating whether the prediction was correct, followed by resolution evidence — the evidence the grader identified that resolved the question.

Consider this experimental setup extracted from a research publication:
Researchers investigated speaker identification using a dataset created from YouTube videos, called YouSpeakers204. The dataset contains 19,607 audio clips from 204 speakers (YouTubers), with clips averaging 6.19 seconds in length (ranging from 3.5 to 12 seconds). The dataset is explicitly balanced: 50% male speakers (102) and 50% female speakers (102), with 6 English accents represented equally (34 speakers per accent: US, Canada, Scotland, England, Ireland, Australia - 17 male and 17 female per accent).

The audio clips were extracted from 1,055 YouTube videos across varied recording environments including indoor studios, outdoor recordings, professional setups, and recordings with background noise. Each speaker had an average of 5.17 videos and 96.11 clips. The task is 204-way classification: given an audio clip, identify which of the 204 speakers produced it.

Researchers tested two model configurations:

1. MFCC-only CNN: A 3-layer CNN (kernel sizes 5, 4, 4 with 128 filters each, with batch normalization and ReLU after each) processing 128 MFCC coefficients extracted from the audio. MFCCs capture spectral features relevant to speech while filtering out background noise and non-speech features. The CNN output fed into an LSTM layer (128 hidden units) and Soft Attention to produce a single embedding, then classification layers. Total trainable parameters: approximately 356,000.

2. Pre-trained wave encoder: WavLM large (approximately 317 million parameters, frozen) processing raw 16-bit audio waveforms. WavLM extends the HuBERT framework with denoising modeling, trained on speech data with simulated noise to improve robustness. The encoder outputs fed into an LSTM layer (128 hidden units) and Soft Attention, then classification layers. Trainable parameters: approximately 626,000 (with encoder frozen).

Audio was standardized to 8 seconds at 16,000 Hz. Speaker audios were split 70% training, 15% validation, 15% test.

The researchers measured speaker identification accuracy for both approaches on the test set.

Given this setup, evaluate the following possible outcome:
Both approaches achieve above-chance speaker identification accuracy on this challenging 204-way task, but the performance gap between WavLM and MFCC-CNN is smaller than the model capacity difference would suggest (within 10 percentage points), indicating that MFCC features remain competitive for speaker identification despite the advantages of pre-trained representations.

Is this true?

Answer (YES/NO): YES